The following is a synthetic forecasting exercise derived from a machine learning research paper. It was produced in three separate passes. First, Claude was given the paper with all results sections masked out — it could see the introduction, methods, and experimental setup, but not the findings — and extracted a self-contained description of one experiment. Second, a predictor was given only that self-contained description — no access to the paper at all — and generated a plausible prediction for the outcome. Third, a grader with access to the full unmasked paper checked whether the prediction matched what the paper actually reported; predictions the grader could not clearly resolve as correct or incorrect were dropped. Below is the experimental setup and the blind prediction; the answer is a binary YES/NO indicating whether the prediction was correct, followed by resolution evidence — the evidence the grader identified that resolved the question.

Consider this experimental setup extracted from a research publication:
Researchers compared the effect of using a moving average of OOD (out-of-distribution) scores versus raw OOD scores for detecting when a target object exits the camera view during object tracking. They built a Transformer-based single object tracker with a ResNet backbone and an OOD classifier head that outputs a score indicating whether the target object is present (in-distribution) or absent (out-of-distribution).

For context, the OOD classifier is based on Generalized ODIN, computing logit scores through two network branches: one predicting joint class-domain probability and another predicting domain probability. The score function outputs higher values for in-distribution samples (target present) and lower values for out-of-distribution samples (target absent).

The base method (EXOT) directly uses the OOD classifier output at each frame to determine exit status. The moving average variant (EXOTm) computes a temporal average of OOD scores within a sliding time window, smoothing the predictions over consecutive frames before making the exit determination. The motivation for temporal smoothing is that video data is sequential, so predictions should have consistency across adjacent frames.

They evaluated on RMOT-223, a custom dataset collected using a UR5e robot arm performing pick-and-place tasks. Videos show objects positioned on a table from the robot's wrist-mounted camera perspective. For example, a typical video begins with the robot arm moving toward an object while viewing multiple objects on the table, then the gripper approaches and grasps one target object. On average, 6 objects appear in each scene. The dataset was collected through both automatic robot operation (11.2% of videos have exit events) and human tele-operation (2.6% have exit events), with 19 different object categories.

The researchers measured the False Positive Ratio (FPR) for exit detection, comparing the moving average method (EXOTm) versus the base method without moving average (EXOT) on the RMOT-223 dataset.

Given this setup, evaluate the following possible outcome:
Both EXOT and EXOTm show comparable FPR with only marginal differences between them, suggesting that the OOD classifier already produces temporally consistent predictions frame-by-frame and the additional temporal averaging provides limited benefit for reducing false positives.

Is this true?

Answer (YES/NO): NO